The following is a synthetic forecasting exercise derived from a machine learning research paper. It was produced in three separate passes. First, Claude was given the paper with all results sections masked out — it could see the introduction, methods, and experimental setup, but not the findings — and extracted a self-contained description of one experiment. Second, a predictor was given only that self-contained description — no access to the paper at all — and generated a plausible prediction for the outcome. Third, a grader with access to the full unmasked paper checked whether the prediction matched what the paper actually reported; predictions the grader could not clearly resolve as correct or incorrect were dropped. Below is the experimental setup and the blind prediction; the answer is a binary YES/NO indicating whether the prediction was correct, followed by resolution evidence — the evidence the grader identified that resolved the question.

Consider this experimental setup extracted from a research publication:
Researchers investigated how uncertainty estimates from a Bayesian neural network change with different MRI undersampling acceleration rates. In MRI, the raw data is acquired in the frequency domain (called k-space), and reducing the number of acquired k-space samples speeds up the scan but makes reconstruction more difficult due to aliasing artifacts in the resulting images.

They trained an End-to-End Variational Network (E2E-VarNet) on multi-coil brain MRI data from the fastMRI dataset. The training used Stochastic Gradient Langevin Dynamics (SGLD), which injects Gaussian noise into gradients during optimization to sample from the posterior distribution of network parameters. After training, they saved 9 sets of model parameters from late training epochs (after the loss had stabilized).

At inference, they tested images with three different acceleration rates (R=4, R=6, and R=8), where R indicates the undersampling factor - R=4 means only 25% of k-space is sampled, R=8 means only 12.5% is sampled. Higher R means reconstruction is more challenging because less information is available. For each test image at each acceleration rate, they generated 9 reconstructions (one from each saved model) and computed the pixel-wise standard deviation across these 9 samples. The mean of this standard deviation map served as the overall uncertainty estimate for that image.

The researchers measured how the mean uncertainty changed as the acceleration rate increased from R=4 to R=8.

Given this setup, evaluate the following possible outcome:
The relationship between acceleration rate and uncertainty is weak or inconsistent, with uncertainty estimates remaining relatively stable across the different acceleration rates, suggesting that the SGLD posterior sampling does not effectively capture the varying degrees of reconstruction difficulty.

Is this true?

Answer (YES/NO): NO